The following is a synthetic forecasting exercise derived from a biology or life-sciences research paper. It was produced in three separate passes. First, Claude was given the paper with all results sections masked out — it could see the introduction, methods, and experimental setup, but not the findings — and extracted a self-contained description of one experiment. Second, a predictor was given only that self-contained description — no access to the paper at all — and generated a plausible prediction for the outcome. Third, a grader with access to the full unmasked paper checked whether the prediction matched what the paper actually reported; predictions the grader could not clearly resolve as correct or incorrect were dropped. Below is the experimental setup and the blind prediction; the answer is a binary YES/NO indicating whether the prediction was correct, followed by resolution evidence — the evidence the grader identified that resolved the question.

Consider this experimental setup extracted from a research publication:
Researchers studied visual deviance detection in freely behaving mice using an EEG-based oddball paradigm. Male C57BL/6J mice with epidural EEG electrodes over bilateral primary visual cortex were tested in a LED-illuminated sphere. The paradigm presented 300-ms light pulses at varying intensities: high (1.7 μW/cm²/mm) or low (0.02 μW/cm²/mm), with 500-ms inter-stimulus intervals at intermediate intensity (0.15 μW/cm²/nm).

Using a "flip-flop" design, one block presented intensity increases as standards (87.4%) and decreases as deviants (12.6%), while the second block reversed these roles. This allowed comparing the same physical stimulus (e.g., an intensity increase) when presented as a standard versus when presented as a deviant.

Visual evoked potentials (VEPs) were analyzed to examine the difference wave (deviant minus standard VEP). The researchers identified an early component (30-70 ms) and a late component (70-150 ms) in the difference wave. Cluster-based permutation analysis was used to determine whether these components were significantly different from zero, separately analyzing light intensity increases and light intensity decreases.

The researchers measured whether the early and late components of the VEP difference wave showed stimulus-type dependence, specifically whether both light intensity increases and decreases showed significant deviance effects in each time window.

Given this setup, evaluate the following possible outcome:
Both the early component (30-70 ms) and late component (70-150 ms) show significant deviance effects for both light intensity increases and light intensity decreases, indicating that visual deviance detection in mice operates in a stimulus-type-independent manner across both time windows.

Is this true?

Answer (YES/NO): NO